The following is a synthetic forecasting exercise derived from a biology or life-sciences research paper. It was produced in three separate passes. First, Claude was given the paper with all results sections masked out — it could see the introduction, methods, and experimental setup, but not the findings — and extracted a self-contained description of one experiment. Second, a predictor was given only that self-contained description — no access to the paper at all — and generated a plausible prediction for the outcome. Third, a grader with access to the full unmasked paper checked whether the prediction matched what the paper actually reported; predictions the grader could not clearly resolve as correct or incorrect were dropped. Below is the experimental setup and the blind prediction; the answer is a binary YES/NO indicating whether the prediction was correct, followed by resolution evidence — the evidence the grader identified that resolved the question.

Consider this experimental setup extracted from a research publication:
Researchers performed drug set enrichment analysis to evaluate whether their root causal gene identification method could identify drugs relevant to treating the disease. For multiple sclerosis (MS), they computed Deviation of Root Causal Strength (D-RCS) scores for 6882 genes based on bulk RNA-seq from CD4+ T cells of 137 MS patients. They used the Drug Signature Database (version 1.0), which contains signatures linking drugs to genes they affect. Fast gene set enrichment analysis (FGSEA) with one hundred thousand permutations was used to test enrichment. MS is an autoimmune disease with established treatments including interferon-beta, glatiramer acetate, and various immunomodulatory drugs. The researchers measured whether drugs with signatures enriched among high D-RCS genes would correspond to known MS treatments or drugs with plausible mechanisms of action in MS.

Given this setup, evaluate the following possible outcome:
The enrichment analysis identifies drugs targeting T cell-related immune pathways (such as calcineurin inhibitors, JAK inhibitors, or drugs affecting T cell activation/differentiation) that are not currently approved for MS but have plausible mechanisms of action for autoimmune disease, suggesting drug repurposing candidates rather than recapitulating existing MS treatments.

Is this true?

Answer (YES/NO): NO